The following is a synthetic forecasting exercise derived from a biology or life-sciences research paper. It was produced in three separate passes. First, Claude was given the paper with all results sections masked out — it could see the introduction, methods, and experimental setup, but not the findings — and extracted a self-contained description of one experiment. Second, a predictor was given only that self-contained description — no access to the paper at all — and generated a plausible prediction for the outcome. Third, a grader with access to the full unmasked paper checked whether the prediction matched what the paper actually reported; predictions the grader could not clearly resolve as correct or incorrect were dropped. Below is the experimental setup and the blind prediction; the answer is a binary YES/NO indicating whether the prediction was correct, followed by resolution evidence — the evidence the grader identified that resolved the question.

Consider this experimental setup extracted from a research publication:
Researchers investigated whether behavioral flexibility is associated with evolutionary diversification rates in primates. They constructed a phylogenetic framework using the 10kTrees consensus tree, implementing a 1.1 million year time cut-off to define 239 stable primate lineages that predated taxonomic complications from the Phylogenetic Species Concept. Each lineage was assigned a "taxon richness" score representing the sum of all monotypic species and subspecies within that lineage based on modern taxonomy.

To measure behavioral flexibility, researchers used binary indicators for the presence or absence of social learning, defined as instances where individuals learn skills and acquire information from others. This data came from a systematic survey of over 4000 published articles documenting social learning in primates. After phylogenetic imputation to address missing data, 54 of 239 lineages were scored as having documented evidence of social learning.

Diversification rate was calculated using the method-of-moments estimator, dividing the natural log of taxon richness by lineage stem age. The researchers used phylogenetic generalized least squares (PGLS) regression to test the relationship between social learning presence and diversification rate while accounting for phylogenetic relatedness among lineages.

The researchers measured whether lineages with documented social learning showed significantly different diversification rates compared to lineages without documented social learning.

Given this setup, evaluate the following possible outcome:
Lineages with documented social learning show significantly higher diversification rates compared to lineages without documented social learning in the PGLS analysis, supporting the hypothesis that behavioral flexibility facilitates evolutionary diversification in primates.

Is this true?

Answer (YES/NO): NO